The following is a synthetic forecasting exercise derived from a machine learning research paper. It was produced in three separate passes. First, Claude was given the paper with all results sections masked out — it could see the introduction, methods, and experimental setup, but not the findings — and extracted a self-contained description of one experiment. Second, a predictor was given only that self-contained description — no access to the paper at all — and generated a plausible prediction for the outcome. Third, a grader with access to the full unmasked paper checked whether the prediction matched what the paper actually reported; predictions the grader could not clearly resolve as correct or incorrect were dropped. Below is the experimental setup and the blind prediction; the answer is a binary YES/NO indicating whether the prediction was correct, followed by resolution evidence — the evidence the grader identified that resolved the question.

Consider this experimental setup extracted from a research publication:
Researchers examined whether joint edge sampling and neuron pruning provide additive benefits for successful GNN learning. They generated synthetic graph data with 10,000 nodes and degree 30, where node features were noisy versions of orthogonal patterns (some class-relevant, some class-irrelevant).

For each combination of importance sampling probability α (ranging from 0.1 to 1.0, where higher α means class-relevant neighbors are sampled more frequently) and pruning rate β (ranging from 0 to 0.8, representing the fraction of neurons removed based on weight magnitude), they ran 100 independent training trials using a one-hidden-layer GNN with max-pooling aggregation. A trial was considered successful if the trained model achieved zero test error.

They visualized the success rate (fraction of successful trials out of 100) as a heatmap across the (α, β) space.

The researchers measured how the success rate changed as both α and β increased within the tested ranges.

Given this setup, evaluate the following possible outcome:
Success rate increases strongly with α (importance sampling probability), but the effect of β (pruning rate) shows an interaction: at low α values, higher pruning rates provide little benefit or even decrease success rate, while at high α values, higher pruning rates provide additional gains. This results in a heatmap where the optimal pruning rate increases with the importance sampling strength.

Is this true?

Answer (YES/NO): NO